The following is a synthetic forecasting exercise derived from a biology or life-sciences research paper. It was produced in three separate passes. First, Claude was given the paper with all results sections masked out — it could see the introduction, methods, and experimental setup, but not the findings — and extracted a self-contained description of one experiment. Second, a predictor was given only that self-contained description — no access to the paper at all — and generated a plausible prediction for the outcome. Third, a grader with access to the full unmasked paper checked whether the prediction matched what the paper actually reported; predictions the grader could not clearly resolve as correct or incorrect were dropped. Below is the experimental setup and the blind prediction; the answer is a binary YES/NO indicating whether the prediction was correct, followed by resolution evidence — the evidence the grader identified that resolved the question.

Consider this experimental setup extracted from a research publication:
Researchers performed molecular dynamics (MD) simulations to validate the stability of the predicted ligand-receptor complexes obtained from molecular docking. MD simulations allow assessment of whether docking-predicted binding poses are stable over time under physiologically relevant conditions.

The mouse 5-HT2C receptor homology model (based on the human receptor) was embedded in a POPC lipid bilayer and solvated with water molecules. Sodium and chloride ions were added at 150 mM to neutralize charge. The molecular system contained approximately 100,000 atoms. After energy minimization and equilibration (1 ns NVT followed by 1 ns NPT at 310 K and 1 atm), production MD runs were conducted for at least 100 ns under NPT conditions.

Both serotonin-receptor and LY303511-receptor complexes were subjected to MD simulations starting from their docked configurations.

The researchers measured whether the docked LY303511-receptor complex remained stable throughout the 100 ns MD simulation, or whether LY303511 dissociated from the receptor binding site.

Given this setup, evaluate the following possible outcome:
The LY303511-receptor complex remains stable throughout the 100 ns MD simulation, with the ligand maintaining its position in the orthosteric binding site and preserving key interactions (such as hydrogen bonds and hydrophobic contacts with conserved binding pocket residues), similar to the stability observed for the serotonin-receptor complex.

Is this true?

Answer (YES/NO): YES